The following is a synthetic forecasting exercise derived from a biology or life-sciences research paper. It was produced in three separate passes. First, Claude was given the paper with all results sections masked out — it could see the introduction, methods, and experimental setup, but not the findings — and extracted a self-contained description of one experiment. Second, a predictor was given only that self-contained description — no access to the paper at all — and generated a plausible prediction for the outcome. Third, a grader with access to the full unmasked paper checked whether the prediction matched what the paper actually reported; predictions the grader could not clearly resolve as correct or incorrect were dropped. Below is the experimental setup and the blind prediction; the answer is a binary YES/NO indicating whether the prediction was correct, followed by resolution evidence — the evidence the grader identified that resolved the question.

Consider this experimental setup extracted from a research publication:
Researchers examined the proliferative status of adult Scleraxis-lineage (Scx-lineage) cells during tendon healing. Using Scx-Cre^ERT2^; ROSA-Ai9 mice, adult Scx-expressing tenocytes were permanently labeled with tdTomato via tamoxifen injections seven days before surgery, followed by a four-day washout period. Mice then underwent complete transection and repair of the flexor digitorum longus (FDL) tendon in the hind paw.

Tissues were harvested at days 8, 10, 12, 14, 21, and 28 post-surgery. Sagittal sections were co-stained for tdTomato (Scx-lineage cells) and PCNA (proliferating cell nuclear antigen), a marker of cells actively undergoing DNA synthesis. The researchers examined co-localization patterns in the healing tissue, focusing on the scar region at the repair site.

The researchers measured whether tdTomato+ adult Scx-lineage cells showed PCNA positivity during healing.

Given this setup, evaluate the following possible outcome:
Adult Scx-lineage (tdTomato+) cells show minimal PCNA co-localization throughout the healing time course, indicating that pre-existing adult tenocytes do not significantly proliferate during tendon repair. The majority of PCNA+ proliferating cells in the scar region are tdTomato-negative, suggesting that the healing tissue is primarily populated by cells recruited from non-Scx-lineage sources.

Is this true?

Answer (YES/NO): NO